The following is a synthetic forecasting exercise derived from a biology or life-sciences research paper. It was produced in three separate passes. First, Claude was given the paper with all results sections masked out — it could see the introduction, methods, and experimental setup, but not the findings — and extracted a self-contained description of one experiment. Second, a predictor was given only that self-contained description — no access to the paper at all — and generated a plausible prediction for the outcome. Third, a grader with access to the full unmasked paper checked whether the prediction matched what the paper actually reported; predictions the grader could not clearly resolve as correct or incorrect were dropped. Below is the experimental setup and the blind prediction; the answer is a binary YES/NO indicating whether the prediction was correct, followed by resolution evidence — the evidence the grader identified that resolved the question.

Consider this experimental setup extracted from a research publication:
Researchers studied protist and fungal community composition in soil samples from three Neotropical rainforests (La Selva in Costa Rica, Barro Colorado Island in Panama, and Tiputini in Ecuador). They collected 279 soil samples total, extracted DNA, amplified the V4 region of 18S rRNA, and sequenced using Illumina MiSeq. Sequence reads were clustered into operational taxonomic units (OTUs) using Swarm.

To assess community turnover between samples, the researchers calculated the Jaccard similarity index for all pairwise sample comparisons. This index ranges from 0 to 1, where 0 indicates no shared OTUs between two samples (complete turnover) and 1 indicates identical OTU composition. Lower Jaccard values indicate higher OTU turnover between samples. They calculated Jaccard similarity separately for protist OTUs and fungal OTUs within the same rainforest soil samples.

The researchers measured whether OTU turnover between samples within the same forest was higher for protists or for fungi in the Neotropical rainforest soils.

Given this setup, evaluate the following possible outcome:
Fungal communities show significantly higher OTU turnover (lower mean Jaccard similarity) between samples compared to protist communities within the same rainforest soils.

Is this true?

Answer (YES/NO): NO